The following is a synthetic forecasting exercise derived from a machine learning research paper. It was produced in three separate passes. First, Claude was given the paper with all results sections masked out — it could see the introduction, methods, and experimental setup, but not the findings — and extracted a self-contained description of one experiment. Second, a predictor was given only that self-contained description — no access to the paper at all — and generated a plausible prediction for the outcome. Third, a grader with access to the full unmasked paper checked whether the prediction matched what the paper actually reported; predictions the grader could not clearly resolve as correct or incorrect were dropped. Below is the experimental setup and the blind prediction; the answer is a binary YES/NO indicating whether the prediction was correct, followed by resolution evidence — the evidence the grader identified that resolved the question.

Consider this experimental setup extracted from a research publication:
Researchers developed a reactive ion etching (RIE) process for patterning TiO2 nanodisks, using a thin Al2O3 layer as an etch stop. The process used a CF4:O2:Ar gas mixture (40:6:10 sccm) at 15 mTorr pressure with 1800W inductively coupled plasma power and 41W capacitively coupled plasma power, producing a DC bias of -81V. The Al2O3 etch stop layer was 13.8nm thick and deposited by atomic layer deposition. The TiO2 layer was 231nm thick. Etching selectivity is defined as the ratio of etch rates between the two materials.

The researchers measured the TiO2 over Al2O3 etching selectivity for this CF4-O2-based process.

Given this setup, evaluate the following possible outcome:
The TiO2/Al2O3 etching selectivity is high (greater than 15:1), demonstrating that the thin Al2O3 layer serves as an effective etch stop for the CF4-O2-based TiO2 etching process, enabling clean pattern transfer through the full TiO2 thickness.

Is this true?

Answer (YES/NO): YES